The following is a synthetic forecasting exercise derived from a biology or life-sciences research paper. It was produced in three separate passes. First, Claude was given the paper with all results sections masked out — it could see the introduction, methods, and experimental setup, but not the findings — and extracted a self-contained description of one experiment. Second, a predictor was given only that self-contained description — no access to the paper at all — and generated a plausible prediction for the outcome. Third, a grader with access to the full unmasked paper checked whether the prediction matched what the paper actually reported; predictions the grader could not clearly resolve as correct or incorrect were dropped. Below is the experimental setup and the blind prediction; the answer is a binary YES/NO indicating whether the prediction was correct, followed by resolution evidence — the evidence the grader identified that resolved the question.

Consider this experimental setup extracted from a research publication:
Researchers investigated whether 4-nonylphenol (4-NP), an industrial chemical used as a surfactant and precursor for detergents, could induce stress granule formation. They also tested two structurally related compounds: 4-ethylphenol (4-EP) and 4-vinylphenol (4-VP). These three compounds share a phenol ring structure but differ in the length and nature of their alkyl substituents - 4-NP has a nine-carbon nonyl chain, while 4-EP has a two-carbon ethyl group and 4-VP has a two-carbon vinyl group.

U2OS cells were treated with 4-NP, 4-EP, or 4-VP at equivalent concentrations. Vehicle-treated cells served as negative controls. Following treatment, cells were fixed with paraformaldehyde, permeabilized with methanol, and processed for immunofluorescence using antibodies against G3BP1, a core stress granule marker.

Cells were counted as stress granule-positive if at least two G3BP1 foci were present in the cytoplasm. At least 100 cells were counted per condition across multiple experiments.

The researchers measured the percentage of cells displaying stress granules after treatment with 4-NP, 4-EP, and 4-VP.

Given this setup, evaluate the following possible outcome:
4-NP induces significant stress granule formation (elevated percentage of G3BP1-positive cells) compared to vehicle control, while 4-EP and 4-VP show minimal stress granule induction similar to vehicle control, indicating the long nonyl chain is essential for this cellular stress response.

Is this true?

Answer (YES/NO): YES